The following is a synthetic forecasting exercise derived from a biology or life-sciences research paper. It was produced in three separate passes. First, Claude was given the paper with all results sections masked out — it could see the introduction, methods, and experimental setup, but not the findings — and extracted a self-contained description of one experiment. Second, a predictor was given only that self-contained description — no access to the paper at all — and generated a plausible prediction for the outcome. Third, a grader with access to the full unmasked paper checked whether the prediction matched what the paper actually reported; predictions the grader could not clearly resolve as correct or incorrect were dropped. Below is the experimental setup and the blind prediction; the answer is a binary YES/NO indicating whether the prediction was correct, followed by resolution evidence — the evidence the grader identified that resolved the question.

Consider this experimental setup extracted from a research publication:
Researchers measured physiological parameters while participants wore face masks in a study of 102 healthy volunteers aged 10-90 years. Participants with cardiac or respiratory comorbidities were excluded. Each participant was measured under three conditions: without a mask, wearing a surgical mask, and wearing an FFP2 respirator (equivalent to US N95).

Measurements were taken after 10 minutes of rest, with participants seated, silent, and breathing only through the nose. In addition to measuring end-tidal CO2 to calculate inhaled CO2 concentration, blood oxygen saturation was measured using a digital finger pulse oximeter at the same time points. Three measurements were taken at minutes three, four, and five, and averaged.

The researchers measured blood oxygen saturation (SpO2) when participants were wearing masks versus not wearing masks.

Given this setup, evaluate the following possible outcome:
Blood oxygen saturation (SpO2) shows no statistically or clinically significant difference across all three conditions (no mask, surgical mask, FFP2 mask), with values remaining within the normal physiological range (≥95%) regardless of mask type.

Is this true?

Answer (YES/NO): YES